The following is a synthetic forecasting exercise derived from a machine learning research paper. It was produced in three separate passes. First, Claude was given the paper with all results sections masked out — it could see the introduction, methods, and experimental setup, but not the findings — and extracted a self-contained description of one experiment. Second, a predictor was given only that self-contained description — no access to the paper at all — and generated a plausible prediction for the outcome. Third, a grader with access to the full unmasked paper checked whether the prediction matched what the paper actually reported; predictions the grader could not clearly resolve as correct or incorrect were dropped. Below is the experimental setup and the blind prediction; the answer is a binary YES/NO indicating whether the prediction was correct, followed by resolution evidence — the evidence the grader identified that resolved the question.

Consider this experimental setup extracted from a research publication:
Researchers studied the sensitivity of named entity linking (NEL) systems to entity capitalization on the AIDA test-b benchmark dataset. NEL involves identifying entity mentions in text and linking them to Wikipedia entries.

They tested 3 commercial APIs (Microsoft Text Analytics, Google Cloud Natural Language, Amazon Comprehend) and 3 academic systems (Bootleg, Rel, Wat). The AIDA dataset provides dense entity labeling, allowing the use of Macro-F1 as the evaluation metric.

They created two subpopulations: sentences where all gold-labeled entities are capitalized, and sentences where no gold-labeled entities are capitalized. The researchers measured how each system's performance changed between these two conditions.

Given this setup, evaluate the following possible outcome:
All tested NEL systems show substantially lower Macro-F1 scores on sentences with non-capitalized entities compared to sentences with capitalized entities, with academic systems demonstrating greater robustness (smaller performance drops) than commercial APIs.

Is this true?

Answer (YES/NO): NO